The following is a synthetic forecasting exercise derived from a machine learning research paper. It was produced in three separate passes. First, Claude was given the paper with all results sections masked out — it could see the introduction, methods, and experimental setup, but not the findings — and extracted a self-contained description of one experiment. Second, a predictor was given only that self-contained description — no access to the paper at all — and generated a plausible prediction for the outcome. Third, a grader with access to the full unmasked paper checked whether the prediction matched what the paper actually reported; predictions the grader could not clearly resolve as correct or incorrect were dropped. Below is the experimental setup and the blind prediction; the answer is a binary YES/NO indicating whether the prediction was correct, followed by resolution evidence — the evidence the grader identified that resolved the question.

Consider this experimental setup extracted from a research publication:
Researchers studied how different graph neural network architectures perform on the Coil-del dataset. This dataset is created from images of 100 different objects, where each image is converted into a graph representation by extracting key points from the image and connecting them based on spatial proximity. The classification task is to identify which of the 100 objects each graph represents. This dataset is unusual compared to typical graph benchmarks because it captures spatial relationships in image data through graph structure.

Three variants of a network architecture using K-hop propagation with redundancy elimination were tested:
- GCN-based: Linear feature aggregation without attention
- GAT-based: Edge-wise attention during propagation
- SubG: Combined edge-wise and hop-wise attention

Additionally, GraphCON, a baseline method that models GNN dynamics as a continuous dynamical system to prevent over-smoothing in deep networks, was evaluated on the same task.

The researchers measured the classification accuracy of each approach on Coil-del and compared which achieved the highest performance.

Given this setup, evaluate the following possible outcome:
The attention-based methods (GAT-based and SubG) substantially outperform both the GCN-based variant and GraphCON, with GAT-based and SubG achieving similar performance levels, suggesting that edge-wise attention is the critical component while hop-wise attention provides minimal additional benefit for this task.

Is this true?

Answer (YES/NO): NO